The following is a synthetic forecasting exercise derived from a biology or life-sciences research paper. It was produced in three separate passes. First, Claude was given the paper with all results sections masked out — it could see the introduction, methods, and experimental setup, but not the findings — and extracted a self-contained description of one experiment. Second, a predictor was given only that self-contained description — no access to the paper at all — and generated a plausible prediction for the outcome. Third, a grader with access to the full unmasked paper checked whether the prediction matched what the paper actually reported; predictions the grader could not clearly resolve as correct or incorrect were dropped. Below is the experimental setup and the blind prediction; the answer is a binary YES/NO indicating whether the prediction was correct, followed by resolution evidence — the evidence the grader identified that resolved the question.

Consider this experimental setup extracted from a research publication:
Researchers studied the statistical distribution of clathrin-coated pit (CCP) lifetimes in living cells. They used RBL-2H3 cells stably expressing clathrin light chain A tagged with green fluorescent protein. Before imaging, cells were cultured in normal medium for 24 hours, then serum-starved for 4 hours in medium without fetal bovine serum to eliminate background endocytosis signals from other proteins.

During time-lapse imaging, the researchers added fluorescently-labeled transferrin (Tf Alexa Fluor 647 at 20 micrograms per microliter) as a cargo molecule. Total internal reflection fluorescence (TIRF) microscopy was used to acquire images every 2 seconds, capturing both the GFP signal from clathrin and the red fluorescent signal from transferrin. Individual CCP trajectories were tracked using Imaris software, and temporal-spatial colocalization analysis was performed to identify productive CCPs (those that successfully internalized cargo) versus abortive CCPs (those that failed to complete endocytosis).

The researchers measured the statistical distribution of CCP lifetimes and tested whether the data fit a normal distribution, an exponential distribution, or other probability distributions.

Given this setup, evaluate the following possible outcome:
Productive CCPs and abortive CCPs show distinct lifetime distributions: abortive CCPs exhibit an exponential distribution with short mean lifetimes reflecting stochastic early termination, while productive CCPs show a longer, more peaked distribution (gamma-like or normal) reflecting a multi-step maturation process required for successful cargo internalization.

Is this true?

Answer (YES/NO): NO